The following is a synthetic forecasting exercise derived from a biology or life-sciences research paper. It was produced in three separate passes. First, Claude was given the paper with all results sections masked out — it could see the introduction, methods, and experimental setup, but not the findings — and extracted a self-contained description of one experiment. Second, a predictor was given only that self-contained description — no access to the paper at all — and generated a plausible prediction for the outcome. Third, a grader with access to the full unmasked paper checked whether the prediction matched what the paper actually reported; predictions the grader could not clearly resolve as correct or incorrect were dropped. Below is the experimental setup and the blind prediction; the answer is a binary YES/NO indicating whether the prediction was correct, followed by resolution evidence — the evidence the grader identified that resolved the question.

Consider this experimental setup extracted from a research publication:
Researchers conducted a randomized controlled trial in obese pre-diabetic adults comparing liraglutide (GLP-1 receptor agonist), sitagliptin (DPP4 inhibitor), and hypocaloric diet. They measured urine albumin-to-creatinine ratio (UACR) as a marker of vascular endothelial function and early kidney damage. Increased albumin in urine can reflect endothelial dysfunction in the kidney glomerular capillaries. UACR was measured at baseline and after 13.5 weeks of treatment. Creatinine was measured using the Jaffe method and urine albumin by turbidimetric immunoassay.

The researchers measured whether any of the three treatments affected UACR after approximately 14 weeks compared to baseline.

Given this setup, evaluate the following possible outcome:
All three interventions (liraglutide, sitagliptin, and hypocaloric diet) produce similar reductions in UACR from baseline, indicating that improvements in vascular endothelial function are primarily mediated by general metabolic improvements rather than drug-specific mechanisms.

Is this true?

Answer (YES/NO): NO